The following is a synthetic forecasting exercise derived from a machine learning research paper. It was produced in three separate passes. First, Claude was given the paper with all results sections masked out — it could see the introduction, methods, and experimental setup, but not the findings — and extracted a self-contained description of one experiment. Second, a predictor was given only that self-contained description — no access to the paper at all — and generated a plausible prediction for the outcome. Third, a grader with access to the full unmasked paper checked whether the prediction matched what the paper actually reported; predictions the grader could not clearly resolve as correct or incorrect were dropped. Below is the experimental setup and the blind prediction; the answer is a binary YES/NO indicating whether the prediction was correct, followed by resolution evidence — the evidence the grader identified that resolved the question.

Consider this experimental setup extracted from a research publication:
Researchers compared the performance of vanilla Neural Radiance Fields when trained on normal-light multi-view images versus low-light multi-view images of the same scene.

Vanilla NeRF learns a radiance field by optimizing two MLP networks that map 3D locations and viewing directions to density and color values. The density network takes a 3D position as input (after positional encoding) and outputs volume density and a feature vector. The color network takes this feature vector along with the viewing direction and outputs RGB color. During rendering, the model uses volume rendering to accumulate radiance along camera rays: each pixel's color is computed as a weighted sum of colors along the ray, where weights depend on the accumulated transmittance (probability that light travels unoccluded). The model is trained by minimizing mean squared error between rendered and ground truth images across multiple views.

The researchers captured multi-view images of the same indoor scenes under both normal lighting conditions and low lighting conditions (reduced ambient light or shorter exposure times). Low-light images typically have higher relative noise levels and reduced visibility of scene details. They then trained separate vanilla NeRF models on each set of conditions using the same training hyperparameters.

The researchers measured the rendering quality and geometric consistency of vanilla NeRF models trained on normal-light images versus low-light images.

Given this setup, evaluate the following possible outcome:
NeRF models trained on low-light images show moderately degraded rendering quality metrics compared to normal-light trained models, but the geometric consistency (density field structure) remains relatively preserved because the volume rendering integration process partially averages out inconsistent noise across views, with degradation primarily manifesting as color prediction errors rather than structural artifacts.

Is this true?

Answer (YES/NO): NO